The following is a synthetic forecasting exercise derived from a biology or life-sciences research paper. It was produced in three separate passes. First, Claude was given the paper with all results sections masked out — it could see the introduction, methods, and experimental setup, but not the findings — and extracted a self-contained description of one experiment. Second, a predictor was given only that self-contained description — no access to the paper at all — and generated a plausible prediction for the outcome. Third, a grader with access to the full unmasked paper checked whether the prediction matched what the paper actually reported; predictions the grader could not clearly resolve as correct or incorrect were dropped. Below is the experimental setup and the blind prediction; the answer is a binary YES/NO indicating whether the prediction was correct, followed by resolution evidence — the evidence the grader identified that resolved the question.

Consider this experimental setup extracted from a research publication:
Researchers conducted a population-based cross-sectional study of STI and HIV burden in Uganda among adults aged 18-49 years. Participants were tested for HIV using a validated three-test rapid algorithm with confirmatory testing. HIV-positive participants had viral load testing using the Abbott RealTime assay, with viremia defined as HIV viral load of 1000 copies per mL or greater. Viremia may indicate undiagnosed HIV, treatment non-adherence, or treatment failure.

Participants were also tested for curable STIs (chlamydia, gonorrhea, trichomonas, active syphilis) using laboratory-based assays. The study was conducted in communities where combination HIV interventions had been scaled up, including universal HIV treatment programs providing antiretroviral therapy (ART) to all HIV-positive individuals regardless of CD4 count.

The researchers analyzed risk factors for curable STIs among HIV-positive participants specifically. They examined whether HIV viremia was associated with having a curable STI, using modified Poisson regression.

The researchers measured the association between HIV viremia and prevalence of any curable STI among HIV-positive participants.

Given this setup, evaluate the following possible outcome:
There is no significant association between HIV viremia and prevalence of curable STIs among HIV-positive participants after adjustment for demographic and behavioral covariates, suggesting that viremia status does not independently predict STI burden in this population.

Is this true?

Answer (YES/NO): YES